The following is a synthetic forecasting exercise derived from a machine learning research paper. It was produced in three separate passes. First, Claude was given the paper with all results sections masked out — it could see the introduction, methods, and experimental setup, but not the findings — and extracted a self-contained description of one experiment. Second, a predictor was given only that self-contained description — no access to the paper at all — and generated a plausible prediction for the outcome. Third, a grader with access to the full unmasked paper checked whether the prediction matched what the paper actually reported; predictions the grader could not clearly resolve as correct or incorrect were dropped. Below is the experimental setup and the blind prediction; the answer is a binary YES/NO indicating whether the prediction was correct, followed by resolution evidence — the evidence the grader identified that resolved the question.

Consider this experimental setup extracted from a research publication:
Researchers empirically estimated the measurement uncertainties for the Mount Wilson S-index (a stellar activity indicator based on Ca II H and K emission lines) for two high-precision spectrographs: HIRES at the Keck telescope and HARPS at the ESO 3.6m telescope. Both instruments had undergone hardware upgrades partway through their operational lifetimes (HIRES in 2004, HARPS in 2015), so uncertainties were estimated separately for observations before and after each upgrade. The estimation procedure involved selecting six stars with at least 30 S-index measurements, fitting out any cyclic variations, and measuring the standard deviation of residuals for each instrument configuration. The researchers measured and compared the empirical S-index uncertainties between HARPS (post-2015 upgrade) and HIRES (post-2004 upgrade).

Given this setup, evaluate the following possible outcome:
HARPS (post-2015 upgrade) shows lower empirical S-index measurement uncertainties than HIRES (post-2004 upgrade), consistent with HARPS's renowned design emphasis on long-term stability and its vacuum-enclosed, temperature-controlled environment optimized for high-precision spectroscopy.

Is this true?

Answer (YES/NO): YES